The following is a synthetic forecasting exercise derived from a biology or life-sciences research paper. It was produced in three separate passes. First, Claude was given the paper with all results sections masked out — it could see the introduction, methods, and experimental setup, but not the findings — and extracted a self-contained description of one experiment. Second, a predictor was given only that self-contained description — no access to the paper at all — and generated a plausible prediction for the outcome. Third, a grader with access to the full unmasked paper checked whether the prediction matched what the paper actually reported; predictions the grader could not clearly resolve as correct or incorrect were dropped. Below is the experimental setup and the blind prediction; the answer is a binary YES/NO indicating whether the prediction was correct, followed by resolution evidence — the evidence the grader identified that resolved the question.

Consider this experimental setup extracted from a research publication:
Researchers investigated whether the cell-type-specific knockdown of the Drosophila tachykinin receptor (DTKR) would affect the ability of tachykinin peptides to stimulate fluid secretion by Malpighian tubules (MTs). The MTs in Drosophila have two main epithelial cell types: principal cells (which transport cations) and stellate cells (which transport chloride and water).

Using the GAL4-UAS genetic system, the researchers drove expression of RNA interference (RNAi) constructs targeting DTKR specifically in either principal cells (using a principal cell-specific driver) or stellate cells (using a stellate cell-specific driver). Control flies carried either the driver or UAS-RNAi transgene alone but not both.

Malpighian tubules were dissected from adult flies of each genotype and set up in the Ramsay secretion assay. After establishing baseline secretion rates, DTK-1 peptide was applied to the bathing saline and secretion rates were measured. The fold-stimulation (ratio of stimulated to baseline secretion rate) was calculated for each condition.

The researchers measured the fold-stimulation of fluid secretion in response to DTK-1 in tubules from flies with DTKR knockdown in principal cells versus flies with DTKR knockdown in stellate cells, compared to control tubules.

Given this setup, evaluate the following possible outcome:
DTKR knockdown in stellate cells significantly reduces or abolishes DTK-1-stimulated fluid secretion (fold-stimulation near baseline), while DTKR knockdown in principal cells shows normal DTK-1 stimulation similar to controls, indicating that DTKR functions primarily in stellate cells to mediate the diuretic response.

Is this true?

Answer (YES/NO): YES